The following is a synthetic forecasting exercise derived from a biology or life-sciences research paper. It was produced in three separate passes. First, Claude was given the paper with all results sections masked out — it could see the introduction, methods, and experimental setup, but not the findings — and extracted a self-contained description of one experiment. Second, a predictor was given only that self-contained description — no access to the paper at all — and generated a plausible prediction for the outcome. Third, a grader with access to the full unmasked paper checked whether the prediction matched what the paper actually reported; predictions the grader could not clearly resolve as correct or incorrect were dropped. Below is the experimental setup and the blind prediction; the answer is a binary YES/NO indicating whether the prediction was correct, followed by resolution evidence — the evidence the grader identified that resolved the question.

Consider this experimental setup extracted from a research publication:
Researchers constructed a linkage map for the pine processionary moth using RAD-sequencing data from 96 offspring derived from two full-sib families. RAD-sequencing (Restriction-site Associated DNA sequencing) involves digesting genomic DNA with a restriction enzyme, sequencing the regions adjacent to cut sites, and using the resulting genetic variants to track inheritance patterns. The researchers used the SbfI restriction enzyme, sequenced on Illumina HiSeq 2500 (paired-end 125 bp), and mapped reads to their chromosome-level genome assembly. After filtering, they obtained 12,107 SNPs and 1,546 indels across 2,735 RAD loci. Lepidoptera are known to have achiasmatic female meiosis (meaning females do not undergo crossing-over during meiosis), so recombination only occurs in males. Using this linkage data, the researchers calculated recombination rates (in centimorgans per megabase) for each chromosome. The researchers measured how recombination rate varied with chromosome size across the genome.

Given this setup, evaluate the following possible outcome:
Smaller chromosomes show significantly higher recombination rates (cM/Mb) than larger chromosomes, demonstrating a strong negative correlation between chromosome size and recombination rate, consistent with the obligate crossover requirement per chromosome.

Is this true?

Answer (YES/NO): YES